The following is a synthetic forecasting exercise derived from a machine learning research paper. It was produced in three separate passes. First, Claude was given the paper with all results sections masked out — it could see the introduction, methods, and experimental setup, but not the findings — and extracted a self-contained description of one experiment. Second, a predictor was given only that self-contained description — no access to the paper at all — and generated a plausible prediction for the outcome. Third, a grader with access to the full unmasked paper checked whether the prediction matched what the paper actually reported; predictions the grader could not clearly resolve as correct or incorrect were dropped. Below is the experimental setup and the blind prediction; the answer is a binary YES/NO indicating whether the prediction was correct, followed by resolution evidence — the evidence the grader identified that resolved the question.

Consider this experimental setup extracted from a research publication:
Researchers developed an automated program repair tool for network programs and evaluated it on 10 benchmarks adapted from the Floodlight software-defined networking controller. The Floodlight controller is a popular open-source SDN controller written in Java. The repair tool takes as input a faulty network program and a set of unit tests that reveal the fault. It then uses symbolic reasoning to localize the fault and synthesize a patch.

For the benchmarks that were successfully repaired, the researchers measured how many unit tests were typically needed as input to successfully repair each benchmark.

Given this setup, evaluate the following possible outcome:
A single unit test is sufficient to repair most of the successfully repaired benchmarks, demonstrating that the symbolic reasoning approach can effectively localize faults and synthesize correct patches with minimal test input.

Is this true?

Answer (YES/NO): NO